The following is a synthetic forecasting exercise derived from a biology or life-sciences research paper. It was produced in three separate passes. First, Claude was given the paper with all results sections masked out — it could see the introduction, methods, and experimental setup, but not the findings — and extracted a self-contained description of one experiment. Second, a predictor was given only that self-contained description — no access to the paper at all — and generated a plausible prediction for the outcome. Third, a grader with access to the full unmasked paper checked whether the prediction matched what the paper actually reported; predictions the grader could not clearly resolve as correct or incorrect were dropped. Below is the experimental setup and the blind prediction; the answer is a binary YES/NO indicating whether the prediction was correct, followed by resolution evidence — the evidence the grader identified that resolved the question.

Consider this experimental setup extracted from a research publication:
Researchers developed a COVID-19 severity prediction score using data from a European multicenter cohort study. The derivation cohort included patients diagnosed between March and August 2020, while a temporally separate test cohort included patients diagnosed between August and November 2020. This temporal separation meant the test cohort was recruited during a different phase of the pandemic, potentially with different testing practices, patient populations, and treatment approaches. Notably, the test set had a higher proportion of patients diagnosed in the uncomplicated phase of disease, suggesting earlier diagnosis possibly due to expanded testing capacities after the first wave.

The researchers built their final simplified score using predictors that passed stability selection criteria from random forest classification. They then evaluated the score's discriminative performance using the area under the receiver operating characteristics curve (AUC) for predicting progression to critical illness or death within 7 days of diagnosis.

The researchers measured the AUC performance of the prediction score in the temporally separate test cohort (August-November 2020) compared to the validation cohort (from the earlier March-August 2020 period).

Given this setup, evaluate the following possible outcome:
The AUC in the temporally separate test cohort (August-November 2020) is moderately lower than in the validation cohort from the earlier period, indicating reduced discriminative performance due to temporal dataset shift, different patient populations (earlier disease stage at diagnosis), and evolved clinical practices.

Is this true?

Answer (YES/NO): NO